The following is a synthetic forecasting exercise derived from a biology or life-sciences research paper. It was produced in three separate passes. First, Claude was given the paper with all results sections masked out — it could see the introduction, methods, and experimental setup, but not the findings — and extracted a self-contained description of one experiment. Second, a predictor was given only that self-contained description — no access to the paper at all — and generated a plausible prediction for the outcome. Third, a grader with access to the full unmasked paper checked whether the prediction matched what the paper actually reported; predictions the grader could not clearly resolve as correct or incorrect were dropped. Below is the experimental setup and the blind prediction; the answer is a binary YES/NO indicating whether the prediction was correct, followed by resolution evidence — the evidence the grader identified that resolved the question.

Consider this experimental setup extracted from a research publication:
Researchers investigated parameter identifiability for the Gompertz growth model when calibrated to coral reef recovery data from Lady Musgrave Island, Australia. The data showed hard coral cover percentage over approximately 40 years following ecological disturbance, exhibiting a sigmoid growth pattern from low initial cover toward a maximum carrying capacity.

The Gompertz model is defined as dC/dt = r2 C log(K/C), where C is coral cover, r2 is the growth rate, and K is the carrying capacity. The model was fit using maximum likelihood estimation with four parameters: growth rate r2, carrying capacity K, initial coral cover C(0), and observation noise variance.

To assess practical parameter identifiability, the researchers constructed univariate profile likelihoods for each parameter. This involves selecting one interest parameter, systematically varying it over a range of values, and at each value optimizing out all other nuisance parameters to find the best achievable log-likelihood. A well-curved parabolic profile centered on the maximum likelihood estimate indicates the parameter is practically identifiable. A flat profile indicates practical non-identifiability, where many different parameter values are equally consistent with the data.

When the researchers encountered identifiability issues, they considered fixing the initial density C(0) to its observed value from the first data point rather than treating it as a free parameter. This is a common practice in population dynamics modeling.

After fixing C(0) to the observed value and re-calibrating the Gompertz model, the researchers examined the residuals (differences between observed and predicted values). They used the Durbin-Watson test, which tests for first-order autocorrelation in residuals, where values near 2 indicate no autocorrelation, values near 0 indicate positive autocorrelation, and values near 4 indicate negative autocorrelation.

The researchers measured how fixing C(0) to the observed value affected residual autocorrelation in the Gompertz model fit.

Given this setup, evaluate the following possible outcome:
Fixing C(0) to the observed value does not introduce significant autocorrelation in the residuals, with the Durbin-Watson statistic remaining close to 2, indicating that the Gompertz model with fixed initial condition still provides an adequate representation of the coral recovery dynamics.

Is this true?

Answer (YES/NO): NO